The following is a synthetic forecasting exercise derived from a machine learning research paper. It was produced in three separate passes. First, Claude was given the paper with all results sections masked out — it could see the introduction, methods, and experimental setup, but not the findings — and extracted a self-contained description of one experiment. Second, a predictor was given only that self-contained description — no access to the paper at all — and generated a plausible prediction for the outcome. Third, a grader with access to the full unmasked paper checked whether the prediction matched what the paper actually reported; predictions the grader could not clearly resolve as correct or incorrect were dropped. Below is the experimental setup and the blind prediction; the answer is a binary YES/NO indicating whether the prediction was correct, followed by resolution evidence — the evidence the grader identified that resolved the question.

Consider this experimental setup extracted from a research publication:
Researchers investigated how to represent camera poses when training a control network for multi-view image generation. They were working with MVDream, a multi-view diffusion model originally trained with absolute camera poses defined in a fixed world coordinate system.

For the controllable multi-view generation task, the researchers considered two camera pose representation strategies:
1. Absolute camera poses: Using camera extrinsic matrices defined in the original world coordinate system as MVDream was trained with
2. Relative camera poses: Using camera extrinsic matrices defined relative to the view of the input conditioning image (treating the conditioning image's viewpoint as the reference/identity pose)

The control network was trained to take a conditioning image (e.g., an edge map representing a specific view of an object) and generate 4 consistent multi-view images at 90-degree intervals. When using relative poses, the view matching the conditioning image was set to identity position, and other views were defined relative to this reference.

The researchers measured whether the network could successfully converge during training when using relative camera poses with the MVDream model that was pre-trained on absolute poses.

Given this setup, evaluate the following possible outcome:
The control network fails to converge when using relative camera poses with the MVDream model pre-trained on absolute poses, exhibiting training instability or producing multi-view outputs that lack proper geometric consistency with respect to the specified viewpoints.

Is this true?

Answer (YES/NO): YES